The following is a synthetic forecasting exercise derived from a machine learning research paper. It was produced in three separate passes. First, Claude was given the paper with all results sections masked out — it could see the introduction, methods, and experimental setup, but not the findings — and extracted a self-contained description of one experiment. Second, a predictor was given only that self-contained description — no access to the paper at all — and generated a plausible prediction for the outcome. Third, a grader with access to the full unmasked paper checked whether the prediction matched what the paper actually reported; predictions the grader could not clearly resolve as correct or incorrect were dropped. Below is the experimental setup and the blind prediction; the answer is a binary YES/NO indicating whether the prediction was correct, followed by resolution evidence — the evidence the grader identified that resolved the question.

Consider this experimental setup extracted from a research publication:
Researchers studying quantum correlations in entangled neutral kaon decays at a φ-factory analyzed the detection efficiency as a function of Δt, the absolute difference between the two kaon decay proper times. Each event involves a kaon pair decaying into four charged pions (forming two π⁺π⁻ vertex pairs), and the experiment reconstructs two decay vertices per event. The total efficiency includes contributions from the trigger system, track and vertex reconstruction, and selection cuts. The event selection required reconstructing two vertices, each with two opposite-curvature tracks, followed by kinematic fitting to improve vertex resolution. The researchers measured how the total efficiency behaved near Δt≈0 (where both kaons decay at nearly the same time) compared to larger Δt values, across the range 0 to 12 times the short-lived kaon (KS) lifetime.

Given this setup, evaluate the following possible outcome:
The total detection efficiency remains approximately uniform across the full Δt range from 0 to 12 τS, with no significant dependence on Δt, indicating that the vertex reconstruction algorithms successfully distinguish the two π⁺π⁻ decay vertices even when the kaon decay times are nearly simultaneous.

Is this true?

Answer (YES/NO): NO